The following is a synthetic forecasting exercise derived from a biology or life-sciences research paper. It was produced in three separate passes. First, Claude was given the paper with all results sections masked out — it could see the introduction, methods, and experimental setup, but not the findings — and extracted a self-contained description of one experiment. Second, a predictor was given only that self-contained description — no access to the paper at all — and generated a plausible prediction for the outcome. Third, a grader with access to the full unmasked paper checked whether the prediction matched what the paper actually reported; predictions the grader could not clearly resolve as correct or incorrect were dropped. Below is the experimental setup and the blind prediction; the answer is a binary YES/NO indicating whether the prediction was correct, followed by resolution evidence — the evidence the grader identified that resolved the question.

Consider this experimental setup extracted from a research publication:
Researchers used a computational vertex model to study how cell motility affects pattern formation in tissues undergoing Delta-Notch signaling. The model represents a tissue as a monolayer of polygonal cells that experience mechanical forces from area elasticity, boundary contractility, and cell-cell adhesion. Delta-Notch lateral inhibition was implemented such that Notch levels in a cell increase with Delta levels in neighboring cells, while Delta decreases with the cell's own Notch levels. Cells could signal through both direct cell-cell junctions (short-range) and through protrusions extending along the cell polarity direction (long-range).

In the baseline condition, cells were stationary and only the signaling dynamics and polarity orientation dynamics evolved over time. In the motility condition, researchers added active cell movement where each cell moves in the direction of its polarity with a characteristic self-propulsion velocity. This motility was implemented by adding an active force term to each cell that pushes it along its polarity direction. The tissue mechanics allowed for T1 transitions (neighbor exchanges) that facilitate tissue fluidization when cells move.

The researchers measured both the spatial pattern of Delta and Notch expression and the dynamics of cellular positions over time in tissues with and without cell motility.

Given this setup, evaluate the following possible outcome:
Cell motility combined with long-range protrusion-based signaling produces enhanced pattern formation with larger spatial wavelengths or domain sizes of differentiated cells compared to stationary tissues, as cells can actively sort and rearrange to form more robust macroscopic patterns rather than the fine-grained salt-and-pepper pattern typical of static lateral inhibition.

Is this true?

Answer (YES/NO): NO